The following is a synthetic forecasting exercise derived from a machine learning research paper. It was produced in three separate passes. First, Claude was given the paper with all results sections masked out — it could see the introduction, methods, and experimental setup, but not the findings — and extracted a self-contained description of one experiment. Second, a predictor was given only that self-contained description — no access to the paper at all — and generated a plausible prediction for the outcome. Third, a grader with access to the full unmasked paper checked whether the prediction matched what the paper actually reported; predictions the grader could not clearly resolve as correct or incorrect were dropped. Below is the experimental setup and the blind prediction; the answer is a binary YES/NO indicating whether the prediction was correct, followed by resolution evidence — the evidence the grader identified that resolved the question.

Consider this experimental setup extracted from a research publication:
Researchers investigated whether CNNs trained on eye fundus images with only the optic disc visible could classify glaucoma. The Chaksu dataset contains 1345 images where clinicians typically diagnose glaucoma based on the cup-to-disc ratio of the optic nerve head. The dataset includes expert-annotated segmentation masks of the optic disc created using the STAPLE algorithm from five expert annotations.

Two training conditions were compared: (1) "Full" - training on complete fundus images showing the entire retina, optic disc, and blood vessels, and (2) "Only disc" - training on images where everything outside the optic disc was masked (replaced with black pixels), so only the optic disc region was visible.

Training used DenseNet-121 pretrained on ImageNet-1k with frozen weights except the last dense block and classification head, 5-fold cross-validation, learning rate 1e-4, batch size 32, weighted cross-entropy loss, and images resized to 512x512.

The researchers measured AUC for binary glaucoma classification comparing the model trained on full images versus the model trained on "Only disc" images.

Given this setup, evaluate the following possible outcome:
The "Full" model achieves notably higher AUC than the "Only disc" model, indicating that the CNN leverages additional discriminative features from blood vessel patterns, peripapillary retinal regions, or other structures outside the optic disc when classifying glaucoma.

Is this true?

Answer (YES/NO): NO